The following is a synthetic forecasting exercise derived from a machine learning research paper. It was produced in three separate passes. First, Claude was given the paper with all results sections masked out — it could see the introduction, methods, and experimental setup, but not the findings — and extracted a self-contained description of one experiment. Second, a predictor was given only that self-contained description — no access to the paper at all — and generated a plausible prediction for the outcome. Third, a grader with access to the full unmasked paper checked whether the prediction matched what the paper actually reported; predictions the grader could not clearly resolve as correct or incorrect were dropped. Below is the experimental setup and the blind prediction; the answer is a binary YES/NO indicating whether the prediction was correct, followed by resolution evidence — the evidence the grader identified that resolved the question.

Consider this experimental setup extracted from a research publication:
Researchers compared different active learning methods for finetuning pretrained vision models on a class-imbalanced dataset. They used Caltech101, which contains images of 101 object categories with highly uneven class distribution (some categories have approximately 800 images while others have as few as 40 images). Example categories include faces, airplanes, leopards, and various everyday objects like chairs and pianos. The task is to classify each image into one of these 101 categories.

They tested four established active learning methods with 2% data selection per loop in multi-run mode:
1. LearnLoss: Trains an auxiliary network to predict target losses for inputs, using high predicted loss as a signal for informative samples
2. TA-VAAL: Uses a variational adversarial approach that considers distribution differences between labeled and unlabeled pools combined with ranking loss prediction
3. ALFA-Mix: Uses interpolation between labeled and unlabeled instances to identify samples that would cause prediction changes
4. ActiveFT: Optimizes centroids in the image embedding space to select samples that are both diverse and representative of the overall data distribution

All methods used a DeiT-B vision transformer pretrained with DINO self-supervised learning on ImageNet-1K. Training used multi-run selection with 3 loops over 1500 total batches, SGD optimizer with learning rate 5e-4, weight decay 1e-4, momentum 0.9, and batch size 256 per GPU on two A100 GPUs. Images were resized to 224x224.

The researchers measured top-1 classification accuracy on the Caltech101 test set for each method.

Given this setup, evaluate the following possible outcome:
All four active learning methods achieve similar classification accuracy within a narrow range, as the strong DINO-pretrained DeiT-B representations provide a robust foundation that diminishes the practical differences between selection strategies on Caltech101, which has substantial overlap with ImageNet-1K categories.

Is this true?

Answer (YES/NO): NO